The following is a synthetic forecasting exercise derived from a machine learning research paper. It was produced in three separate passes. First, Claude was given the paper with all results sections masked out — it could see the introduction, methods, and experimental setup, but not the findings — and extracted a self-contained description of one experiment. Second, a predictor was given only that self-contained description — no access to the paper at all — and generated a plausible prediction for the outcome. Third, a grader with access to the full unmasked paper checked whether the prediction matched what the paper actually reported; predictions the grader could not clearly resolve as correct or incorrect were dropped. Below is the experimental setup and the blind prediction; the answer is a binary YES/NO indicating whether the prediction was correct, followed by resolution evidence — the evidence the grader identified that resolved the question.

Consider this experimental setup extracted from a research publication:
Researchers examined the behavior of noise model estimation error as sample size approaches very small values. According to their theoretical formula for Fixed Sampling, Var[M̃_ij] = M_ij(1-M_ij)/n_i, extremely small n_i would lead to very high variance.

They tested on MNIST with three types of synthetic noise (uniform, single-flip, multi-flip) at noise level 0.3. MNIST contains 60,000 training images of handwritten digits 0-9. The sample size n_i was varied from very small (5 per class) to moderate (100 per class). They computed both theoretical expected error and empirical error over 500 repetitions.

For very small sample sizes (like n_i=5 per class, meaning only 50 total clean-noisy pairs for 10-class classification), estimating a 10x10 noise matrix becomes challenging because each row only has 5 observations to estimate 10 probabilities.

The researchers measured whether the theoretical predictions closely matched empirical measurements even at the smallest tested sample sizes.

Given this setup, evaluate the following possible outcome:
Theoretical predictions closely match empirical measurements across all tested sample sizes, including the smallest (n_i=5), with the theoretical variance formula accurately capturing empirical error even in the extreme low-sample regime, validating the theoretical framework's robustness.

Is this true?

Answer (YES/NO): NO